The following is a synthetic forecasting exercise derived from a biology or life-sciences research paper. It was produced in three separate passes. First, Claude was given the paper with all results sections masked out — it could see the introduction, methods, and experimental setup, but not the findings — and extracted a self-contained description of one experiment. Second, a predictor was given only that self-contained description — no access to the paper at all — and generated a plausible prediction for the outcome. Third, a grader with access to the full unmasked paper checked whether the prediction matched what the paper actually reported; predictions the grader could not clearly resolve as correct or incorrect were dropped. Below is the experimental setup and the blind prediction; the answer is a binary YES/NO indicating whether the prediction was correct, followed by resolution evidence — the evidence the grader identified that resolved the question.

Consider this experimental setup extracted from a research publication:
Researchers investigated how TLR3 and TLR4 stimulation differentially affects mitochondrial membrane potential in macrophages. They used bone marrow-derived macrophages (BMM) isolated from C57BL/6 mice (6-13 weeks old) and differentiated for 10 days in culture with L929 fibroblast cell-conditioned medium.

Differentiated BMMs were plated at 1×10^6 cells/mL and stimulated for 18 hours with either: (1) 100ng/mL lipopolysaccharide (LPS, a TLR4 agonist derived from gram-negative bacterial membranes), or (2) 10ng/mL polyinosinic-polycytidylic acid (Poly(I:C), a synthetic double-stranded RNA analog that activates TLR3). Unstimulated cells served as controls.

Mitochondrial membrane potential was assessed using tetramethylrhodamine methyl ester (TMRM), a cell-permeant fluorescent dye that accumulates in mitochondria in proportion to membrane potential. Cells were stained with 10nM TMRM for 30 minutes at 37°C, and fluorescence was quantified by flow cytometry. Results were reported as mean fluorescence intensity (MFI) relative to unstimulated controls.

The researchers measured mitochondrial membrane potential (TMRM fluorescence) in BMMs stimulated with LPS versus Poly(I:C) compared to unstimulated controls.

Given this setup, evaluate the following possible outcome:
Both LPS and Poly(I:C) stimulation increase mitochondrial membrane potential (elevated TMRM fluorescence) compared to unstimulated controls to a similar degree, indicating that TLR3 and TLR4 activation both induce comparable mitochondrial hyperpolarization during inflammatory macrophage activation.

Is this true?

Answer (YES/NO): NO